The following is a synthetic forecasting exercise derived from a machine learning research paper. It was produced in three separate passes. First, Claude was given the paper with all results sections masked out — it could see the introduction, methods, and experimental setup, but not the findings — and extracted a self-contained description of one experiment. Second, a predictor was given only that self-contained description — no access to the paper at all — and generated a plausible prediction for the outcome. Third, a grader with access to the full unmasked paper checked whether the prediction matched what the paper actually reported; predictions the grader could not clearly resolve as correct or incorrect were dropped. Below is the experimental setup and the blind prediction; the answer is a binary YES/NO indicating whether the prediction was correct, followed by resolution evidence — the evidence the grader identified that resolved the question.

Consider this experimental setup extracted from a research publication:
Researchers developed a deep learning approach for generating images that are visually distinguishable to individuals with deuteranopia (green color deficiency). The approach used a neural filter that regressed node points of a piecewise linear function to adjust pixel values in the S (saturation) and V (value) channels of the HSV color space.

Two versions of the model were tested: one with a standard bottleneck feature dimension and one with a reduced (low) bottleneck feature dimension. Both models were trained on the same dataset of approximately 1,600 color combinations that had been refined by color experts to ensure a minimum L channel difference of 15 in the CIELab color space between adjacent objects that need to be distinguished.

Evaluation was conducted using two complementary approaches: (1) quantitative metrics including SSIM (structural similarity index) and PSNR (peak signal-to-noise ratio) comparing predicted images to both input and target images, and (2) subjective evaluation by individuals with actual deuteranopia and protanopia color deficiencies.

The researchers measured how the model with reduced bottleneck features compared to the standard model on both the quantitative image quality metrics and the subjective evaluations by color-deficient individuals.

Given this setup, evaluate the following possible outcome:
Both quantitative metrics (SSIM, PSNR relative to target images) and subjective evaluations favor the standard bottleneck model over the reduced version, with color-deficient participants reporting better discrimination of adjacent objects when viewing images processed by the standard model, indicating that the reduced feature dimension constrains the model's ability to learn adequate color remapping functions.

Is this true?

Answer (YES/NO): NO